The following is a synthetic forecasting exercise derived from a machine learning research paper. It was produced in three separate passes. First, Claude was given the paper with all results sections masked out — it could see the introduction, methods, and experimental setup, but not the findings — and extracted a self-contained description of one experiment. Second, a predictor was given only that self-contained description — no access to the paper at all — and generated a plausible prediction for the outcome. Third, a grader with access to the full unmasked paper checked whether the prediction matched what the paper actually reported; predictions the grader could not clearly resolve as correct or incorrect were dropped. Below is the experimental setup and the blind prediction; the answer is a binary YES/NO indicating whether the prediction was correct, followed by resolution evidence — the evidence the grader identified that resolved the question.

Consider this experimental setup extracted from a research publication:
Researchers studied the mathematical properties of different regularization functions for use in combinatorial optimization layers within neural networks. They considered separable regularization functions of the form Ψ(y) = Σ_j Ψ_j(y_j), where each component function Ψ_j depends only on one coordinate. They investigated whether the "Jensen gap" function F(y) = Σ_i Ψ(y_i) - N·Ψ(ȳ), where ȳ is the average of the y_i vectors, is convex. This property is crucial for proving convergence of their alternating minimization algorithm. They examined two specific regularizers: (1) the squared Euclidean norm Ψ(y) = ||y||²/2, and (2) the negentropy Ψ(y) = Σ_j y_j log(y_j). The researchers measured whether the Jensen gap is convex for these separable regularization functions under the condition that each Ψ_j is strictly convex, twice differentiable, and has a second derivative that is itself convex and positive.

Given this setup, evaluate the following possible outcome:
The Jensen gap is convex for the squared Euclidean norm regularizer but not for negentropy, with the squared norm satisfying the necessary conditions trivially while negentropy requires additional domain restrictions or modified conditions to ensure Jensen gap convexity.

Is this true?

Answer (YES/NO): NO